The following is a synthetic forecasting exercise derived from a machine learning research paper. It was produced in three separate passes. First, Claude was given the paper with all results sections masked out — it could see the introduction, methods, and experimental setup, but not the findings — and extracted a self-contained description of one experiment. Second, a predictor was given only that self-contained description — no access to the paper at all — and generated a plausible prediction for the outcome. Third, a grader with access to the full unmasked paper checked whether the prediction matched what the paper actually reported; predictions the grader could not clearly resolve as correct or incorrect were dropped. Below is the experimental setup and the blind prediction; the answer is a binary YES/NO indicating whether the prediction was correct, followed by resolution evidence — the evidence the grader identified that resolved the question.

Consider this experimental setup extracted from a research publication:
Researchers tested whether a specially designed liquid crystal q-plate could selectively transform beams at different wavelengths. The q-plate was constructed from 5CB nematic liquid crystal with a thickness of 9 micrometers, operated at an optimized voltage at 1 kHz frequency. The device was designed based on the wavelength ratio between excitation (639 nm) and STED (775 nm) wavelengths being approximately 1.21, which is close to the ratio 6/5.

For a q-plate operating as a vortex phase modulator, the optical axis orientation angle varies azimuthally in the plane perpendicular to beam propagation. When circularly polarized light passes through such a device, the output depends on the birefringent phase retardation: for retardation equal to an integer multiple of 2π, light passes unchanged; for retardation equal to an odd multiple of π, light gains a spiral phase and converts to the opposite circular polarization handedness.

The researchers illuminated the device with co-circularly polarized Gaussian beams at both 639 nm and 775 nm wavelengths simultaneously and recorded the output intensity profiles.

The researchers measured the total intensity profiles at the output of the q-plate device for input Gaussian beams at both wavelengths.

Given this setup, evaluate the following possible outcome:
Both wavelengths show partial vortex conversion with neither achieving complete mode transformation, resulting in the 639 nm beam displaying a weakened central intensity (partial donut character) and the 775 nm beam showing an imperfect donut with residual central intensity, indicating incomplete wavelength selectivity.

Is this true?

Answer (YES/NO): NO